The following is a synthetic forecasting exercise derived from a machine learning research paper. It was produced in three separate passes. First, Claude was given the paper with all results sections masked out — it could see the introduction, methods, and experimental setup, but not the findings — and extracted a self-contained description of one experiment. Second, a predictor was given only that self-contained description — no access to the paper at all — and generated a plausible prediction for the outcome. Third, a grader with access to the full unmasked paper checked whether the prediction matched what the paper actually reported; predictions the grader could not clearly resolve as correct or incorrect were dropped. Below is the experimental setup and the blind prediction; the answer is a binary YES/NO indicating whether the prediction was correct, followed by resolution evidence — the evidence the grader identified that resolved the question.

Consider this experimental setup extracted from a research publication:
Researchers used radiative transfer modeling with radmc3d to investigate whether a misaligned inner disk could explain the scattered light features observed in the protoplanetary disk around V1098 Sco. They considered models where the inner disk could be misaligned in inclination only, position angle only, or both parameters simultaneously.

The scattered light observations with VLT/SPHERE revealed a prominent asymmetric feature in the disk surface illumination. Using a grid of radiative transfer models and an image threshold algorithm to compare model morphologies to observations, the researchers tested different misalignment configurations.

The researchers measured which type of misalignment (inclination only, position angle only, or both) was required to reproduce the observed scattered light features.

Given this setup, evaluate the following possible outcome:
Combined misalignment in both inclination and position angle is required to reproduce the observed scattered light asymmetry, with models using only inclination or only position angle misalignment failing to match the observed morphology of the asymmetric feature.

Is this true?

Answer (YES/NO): YES